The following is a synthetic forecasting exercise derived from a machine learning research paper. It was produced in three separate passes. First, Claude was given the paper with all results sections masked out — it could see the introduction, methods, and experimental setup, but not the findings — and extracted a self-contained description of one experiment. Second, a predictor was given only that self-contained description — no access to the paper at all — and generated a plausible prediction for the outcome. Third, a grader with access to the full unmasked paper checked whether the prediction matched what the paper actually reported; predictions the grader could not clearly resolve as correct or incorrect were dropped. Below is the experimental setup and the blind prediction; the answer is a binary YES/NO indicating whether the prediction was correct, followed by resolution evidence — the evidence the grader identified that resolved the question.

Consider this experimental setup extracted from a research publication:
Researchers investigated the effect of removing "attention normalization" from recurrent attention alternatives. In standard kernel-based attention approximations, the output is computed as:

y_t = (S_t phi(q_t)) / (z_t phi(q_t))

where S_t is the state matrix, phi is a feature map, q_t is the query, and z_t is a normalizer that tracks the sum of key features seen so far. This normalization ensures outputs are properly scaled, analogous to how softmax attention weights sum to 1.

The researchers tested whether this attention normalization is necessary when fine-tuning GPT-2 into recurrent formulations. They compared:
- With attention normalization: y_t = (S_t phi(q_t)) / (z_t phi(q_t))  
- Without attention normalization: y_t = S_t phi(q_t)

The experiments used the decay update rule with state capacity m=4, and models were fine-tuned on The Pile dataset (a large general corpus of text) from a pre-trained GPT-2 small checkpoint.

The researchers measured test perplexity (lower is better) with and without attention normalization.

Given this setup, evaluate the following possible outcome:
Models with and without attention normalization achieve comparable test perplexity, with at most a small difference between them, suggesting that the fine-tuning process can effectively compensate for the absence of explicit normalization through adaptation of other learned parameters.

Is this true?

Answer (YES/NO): NO